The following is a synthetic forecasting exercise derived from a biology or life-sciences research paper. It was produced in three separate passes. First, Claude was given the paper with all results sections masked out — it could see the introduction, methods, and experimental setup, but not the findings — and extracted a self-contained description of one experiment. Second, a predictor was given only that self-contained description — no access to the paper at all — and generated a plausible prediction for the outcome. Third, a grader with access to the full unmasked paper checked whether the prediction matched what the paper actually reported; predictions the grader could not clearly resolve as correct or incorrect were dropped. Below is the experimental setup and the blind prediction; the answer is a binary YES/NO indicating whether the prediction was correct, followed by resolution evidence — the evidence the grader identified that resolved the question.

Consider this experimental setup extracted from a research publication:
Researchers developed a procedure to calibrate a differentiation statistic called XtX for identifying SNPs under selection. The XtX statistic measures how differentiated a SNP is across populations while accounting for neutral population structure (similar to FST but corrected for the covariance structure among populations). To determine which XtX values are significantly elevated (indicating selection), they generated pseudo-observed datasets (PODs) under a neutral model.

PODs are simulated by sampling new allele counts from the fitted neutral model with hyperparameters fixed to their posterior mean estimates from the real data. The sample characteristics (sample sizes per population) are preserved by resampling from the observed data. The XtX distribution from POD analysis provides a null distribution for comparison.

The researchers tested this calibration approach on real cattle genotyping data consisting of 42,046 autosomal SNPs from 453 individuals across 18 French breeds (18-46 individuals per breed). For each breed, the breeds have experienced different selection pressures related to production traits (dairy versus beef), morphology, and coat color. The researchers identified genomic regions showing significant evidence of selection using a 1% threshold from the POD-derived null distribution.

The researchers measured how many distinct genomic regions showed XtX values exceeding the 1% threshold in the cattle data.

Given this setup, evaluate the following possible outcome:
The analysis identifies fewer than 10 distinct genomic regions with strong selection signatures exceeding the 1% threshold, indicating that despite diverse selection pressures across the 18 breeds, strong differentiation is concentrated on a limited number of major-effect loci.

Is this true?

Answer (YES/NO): NO